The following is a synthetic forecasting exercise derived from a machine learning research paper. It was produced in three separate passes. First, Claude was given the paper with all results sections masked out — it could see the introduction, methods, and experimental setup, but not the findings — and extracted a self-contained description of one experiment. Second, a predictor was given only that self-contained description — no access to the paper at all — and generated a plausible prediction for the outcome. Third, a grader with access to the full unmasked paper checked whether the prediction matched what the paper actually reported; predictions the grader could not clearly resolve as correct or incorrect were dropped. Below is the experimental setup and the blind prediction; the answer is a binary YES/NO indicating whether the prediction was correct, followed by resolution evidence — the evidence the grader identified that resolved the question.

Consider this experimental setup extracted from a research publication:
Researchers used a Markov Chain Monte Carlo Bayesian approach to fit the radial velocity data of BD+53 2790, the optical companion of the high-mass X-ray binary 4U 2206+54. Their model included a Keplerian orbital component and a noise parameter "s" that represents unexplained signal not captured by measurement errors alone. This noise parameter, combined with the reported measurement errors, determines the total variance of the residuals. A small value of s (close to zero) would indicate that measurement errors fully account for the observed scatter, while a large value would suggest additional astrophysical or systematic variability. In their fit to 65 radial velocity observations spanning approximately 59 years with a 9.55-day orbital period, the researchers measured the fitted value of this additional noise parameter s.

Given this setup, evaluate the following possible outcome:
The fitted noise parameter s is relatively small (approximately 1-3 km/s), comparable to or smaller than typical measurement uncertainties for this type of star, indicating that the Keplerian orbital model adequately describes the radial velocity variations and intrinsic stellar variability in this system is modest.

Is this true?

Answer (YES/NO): NO